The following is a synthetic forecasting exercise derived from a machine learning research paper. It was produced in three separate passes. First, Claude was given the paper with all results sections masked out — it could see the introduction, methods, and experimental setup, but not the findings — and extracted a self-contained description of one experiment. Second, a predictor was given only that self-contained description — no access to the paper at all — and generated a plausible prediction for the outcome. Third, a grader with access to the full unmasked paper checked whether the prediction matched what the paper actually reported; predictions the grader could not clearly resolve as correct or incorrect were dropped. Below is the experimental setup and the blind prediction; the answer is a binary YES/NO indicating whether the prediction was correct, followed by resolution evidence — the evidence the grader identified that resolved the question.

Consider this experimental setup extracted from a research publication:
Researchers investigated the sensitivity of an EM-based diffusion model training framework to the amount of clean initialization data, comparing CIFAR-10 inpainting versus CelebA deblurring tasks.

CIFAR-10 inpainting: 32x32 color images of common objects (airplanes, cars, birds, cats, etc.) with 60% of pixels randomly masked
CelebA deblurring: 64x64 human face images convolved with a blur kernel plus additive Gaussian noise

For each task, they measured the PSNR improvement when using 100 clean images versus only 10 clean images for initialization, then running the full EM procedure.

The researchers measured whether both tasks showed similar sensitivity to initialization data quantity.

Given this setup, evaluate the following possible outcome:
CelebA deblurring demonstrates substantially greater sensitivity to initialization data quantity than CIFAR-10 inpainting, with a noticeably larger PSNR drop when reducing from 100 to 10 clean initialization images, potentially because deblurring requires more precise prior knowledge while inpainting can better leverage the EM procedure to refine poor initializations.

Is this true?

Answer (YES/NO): YES